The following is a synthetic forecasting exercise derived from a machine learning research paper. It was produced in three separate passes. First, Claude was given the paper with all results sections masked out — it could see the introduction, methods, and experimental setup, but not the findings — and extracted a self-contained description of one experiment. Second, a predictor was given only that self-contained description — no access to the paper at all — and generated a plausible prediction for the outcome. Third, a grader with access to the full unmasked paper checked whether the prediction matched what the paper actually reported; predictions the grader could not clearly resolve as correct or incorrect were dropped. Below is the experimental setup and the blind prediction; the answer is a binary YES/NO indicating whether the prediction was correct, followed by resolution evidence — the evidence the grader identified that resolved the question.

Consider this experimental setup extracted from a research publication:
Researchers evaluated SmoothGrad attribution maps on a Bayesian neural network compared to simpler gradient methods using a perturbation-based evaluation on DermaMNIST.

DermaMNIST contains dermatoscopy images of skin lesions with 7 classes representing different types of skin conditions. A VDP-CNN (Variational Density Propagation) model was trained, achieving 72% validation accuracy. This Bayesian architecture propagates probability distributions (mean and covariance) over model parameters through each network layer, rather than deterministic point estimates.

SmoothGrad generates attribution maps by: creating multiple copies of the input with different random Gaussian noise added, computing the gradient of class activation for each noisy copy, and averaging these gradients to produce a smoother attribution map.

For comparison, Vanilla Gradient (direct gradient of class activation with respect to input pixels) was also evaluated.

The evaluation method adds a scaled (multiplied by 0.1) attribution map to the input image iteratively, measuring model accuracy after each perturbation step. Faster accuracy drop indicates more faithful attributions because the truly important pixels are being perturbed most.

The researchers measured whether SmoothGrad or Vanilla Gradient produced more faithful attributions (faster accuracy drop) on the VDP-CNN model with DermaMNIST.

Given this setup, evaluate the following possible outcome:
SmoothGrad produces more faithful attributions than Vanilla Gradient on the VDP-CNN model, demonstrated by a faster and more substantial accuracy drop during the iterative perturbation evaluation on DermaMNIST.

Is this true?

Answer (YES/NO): NO